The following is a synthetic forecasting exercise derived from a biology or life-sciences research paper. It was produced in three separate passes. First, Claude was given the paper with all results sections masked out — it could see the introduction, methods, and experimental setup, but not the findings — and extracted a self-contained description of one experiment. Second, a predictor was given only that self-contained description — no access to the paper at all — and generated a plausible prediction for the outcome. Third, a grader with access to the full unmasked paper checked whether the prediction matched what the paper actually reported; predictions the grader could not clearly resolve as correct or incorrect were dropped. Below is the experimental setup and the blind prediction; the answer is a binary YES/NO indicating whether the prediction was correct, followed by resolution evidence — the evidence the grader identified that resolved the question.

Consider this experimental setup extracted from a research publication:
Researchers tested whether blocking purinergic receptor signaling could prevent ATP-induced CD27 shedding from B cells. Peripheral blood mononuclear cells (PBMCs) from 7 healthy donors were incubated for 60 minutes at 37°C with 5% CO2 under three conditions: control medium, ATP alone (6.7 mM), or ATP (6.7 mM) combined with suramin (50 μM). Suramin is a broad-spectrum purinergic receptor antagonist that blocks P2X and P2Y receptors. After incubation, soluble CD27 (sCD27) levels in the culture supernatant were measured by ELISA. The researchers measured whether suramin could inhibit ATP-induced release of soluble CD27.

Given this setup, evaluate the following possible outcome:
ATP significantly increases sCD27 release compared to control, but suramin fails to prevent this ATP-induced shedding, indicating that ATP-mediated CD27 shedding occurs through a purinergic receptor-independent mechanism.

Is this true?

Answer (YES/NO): NO